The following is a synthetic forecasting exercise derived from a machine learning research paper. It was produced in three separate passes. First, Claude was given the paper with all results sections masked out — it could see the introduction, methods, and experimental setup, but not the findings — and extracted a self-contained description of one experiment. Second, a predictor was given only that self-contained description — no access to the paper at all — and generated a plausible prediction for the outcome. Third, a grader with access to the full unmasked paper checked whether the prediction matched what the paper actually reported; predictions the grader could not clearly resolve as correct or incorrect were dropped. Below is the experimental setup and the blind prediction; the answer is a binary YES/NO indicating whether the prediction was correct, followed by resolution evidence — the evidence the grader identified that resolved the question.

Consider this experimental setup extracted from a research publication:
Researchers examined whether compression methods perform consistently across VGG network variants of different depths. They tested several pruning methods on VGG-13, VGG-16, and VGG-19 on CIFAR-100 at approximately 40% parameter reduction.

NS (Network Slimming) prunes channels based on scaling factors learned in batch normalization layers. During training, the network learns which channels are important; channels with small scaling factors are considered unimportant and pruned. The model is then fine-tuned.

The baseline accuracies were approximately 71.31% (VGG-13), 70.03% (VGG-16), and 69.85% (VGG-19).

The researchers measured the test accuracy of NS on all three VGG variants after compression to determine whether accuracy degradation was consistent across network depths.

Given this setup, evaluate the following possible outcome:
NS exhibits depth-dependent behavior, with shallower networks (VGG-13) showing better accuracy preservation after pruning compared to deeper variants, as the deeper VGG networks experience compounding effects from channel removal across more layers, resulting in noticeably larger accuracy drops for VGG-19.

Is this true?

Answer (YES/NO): NO